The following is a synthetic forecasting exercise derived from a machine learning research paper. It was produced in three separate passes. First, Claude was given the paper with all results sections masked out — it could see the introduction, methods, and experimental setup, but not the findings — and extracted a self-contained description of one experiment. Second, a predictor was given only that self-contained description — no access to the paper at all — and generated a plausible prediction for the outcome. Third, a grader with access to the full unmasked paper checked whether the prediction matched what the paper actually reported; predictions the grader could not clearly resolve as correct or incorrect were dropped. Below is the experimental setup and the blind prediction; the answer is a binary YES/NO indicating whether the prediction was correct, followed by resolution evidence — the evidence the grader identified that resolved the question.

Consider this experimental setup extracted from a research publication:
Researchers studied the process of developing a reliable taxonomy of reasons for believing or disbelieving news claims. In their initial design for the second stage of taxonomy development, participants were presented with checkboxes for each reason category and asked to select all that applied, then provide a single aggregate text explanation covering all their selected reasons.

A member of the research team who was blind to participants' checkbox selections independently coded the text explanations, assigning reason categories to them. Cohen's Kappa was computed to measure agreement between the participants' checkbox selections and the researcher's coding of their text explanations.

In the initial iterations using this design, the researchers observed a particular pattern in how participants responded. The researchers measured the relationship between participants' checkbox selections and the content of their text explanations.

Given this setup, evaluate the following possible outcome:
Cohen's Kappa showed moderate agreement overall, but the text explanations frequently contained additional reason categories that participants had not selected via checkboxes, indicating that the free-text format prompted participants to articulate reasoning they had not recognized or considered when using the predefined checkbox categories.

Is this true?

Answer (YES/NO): NO